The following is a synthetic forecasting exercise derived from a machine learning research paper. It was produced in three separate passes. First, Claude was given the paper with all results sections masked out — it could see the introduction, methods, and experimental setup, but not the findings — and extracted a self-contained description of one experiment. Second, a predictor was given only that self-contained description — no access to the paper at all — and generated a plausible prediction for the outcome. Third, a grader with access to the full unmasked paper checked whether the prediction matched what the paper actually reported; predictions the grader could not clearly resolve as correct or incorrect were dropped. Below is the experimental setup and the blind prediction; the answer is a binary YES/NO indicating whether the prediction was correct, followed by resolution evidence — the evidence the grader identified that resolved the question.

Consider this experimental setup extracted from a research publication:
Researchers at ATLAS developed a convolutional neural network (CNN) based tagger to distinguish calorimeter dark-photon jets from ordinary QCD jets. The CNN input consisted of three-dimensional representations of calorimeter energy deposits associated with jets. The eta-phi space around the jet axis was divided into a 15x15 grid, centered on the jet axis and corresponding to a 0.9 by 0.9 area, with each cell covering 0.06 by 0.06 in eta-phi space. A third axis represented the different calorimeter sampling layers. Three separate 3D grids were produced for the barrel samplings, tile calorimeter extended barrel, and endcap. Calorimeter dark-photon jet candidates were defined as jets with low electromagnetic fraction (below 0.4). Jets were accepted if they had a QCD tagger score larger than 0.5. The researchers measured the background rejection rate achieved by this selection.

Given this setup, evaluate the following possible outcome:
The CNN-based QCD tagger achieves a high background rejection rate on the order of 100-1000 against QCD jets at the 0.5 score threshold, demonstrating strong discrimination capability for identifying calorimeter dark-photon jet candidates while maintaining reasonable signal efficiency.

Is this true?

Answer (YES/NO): NO